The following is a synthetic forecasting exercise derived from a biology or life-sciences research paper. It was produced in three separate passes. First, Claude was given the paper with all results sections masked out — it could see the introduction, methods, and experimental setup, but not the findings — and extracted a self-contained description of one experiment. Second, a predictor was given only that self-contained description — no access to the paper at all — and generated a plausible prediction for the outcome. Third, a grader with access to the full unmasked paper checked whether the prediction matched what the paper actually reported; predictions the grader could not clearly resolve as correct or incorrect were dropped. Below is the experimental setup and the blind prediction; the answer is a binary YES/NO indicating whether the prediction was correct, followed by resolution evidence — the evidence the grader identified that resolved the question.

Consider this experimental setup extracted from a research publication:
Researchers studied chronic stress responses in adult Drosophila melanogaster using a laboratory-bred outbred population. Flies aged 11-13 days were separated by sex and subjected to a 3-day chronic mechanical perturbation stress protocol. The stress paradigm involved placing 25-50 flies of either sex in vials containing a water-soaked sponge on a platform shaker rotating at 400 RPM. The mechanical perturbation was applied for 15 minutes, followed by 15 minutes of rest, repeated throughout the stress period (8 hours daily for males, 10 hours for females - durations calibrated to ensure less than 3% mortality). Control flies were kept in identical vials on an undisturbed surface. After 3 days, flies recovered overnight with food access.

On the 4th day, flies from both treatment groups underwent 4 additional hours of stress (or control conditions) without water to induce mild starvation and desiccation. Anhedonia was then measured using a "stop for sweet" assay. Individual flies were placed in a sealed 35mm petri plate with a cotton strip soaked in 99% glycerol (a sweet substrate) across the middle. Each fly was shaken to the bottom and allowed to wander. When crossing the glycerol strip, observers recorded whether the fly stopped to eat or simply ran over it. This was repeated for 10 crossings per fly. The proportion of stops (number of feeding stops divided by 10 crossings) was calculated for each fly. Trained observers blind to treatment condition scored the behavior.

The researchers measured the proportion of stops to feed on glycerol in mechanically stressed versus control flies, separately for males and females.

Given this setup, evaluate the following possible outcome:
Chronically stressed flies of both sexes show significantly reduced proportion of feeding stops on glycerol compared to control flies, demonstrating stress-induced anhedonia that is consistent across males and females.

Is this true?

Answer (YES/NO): YES